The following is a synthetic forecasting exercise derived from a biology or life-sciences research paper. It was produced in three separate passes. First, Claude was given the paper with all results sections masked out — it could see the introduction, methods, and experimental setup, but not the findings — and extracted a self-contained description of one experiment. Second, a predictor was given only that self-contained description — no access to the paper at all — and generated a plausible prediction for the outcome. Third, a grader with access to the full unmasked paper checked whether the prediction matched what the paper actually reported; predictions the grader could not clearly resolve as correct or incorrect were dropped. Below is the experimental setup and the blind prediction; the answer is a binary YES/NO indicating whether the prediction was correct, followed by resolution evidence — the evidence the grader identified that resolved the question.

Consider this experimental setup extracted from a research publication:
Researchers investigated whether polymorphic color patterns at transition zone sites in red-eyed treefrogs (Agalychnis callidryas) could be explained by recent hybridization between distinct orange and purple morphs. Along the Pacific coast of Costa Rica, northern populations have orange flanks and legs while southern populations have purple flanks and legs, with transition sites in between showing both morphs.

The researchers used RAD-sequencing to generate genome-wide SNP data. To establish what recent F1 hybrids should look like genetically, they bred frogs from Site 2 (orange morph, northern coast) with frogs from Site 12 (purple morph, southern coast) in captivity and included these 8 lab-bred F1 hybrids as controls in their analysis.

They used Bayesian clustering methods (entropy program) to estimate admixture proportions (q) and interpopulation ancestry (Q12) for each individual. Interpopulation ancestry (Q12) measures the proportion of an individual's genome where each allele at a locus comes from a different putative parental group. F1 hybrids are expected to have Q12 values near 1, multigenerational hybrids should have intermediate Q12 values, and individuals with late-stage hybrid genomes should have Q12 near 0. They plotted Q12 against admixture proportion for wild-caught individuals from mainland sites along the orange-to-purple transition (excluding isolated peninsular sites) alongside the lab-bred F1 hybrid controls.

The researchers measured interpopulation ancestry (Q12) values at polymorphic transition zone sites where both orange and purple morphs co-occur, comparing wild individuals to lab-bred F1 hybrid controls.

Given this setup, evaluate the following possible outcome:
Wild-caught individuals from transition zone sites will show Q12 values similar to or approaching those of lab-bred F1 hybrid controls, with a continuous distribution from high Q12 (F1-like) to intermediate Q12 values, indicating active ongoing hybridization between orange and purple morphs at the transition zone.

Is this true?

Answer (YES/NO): NO